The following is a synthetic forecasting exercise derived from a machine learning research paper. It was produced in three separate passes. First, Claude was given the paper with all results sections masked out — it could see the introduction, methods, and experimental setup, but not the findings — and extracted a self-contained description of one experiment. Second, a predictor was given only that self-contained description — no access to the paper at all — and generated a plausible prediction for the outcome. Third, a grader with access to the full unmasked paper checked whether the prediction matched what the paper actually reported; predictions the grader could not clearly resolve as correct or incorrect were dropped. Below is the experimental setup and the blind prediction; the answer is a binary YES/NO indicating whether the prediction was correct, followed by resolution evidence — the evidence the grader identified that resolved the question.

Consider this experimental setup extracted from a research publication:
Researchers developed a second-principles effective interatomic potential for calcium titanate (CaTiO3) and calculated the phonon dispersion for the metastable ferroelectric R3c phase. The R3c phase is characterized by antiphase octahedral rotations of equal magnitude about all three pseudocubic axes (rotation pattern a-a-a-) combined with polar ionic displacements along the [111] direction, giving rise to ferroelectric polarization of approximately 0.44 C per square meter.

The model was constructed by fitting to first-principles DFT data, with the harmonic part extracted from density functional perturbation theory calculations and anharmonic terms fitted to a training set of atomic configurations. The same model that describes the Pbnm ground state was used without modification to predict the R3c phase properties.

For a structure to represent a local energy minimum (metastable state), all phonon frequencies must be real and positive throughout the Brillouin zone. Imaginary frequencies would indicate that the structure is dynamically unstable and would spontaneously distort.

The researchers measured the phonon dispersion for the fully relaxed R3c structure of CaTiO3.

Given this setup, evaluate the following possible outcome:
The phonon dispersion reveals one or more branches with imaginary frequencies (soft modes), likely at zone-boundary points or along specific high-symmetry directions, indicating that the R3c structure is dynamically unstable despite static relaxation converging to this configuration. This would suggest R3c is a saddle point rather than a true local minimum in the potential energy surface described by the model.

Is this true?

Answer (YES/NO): NO